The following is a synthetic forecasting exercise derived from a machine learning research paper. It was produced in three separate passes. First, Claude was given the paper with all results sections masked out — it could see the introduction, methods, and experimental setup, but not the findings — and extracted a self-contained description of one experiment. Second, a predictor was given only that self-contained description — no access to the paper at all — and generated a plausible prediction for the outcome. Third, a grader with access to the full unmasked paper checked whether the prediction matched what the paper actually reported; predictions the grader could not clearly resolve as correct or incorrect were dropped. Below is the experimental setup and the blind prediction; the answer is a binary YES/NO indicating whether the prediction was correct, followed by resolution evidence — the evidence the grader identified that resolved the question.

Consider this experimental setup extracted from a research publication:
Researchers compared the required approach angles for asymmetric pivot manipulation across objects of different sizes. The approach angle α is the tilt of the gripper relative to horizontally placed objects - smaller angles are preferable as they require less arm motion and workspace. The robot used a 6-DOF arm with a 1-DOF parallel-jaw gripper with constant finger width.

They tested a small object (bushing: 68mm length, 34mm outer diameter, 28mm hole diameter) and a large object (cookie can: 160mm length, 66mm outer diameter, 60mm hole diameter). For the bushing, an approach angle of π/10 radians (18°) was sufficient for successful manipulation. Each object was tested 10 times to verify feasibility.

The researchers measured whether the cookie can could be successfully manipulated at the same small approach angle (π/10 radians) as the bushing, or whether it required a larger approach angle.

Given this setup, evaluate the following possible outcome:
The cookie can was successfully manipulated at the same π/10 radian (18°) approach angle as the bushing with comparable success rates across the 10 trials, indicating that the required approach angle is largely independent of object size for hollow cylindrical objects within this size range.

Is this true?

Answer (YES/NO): NO